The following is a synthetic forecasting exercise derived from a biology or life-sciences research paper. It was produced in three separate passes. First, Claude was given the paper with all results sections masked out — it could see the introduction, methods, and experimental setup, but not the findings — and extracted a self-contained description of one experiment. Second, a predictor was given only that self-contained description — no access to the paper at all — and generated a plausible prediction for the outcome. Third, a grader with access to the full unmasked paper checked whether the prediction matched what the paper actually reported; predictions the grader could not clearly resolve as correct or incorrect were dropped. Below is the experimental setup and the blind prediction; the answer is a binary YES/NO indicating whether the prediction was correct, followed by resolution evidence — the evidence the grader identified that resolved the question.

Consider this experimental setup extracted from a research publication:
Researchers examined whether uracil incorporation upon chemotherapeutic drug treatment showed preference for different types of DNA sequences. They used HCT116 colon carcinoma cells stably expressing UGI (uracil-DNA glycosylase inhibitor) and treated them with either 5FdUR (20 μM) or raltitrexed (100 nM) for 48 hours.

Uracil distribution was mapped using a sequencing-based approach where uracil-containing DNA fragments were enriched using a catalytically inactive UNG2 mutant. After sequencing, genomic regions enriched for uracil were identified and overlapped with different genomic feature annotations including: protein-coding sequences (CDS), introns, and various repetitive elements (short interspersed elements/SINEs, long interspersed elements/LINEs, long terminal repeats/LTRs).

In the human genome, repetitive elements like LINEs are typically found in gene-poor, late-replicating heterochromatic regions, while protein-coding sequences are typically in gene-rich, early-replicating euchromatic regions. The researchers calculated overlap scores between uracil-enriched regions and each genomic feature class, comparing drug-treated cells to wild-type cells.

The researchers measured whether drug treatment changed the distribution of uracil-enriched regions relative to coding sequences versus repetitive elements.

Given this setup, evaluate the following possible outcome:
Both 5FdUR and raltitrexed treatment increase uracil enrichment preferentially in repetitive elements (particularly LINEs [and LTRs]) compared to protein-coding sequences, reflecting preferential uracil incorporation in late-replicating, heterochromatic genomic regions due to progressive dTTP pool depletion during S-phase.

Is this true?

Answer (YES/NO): NO